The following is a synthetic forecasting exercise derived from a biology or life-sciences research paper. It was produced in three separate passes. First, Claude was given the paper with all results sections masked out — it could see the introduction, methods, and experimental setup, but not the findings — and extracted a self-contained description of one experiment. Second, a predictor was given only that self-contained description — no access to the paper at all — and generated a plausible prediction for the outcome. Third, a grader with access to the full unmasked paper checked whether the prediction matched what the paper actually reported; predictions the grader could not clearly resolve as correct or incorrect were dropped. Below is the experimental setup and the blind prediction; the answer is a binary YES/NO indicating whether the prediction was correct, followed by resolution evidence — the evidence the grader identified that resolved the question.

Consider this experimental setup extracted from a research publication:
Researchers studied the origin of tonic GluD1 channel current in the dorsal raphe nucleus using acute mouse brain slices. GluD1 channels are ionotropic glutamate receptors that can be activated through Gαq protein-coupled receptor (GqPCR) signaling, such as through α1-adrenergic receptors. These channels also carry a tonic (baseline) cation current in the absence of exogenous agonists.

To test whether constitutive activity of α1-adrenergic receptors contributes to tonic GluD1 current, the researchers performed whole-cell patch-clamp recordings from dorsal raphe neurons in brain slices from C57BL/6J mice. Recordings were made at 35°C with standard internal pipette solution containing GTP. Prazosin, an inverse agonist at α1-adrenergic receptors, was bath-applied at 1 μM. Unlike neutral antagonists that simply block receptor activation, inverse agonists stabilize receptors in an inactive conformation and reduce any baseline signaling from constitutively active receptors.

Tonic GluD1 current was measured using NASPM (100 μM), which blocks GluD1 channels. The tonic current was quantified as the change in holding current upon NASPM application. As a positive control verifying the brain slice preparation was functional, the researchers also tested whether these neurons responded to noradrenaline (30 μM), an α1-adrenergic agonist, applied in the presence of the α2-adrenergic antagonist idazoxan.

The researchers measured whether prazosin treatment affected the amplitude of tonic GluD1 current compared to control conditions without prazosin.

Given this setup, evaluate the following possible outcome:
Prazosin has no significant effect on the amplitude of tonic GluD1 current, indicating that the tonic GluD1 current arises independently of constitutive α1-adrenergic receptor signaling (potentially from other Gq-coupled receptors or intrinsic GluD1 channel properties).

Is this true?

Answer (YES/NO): YES